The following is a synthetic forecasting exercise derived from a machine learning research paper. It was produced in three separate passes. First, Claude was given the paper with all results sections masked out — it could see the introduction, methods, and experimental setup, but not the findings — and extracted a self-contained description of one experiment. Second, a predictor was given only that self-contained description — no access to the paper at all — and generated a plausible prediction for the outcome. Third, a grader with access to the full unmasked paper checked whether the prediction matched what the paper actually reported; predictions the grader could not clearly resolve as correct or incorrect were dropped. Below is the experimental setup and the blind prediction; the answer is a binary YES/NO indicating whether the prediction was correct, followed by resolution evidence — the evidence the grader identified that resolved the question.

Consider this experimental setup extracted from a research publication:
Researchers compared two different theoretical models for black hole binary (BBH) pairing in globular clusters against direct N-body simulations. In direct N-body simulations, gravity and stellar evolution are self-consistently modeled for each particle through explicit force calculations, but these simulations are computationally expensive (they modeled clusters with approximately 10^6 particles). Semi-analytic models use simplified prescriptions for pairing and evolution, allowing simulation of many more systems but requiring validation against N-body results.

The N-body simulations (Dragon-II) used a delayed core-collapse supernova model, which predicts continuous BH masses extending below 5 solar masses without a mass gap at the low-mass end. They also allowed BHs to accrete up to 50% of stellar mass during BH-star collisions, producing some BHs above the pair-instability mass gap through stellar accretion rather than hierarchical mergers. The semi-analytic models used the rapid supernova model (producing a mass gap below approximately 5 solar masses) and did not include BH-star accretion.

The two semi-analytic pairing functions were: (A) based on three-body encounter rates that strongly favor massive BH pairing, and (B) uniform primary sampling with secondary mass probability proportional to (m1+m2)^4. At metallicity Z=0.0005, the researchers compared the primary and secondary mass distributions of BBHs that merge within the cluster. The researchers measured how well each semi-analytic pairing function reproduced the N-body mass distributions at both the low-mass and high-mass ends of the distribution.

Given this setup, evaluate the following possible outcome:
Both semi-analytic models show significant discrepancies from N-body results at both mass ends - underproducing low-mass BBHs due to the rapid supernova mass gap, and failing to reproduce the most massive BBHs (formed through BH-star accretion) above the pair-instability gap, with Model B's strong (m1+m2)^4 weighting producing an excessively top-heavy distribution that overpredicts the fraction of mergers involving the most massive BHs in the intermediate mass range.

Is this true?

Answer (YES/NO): NO